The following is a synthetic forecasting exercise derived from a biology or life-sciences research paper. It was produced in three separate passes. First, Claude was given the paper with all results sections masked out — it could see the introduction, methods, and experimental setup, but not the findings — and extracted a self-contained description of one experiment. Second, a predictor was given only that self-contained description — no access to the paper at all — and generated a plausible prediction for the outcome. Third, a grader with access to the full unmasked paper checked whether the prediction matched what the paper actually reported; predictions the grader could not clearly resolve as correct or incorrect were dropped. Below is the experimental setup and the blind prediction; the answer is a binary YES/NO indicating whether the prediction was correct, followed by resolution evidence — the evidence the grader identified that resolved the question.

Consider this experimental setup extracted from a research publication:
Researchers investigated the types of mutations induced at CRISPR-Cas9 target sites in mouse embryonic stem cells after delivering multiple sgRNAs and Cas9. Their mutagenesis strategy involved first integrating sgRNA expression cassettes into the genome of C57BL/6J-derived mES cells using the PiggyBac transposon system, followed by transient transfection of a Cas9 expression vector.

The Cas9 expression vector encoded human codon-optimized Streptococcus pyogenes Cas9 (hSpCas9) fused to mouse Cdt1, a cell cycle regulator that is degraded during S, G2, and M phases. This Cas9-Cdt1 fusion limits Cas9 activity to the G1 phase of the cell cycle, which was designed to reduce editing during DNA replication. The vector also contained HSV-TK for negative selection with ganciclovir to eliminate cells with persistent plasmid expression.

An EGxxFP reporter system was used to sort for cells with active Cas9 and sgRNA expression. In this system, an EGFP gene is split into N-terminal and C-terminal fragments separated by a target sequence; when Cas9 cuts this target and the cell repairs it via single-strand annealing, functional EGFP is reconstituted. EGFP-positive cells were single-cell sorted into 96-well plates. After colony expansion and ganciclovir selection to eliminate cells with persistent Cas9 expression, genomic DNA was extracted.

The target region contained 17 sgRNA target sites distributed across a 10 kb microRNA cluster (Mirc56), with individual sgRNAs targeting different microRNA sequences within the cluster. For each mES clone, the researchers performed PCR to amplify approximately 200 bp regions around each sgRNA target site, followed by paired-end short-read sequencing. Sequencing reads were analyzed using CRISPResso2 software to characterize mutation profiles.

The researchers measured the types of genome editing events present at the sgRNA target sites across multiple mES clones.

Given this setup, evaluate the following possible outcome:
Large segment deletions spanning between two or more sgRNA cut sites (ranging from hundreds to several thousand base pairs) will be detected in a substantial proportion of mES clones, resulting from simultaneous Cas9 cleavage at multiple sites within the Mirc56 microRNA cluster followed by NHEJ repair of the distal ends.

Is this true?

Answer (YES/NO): YES